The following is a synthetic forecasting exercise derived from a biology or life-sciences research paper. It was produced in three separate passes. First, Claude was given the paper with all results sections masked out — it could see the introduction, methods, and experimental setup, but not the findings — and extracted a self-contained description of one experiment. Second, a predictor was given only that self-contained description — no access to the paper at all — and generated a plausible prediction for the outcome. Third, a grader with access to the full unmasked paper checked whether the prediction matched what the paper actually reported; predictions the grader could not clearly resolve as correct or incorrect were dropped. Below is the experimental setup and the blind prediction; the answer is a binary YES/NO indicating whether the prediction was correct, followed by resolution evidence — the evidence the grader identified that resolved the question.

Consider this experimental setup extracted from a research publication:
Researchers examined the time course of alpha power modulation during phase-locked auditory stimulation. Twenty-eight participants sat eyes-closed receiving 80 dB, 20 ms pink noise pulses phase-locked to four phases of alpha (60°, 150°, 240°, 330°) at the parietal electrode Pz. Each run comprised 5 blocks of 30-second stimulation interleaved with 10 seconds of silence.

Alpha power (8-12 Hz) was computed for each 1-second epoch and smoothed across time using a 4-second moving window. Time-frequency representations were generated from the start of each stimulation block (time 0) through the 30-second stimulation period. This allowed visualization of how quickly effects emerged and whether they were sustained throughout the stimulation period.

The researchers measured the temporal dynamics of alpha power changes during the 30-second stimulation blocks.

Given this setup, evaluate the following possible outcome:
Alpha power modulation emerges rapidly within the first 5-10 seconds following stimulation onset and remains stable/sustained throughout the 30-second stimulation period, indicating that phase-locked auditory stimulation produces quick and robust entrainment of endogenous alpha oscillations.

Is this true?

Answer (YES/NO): NO